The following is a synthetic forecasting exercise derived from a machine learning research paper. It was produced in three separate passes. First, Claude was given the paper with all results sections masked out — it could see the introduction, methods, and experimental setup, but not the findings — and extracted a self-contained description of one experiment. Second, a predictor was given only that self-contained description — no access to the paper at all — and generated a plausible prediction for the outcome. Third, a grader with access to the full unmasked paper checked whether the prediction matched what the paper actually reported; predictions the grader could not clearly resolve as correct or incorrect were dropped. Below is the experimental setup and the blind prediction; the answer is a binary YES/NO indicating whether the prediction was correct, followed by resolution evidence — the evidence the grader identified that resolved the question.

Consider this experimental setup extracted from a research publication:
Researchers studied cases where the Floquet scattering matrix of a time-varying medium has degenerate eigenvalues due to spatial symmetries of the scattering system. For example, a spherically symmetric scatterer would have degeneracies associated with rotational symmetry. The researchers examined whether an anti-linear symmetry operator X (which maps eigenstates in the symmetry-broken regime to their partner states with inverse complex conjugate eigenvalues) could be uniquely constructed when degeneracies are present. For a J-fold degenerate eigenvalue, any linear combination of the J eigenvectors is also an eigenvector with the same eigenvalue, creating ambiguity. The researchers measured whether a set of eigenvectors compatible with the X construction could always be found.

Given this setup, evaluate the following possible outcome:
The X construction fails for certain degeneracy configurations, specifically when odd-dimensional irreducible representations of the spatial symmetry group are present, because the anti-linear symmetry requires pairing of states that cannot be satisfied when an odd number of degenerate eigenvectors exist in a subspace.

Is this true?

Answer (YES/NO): NO